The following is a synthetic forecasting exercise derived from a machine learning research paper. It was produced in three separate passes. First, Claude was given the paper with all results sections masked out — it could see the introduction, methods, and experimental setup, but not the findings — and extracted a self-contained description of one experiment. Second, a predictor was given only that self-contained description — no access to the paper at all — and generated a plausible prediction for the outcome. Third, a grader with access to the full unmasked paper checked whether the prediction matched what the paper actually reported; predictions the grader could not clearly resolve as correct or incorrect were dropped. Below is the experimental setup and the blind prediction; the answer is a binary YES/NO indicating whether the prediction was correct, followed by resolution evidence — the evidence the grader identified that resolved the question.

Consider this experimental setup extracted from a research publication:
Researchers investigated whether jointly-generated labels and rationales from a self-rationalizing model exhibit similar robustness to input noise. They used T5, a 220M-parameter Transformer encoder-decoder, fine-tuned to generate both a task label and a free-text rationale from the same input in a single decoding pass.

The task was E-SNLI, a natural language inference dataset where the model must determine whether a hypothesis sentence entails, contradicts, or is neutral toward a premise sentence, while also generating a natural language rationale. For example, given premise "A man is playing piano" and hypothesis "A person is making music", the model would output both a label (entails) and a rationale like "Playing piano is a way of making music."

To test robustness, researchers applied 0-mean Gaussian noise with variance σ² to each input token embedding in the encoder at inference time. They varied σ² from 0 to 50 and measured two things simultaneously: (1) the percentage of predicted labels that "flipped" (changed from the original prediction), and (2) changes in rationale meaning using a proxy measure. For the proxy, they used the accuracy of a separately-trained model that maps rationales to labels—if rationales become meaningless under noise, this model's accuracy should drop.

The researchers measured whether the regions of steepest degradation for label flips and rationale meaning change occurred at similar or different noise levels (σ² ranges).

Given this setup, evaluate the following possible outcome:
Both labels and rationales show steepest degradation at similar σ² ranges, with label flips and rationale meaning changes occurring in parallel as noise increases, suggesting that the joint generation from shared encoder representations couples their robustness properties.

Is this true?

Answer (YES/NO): YES